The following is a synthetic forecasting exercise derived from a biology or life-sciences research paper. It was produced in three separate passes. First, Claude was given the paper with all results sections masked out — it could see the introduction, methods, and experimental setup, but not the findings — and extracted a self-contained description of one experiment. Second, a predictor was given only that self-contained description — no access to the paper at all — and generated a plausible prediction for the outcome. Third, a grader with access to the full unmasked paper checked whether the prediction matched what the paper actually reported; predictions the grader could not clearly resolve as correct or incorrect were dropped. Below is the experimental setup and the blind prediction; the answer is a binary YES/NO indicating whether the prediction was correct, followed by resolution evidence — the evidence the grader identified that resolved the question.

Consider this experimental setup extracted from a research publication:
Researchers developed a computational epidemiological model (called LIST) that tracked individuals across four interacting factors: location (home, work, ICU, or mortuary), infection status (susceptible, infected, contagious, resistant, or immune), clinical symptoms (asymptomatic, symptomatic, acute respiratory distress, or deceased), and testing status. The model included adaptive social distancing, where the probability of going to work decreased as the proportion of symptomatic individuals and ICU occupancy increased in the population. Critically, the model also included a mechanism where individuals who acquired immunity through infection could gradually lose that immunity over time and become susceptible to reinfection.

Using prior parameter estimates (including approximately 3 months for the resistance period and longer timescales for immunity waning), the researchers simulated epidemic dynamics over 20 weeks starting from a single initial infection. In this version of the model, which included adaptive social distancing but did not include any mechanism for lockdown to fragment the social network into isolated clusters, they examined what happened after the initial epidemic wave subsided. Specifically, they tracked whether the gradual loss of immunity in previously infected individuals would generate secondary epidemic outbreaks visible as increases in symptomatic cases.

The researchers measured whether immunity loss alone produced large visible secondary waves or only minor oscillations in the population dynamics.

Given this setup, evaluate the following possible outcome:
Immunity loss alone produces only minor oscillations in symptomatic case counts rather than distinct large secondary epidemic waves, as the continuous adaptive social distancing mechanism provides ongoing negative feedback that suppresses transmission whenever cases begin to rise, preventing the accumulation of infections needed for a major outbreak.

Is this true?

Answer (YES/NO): NO